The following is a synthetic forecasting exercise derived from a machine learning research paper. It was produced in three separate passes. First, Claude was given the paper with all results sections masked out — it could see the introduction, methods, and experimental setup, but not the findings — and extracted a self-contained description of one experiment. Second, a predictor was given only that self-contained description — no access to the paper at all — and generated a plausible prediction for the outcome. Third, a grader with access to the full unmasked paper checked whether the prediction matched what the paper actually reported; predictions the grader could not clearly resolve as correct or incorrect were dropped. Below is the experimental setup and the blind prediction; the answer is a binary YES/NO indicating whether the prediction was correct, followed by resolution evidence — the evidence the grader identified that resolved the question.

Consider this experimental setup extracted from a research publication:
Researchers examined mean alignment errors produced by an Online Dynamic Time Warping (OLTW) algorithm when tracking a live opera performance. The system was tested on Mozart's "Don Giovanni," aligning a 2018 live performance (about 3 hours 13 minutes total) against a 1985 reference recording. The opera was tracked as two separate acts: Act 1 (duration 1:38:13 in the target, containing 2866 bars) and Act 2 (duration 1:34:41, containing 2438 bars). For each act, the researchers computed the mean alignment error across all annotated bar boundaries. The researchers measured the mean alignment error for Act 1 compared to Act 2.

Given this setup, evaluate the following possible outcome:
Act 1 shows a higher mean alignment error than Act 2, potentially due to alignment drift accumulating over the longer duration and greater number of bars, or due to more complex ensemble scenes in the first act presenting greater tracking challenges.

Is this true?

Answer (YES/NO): NO